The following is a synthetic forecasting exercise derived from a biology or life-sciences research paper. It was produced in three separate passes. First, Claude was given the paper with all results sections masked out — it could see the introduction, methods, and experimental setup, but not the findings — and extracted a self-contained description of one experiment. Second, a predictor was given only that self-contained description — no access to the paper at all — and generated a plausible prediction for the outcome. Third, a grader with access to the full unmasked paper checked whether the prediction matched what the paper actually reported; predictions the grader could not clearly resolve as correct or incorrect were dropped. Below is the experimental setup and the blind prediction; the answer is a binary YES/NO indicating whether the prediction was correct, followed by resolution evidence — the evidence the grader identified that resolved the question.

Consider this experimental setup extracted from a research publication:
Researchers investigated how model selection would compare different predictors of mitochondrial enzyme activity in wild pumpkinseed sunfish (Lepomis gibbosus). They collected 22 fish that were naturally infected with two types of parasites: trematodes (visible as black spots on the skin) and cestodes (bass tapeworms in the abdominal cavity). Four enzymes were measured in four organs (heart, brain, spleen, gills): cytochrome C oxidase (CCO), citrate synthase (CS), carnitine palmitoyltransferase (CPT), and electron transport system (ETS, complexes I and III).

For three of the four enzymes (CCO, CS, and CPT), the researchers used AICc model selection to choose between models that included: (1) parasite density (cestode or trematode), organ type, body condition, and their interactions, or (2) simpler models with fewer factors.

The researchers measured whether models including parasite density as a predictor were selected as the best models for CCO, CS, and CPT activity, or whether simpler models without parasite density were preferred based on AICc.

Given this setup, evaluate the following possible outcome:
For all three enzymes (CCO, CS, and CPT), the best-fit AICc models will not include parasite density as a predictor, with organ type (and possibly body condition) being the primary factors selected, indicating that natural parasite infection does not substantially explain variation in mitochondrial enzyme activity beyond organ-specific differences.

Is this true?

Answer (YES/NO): YES